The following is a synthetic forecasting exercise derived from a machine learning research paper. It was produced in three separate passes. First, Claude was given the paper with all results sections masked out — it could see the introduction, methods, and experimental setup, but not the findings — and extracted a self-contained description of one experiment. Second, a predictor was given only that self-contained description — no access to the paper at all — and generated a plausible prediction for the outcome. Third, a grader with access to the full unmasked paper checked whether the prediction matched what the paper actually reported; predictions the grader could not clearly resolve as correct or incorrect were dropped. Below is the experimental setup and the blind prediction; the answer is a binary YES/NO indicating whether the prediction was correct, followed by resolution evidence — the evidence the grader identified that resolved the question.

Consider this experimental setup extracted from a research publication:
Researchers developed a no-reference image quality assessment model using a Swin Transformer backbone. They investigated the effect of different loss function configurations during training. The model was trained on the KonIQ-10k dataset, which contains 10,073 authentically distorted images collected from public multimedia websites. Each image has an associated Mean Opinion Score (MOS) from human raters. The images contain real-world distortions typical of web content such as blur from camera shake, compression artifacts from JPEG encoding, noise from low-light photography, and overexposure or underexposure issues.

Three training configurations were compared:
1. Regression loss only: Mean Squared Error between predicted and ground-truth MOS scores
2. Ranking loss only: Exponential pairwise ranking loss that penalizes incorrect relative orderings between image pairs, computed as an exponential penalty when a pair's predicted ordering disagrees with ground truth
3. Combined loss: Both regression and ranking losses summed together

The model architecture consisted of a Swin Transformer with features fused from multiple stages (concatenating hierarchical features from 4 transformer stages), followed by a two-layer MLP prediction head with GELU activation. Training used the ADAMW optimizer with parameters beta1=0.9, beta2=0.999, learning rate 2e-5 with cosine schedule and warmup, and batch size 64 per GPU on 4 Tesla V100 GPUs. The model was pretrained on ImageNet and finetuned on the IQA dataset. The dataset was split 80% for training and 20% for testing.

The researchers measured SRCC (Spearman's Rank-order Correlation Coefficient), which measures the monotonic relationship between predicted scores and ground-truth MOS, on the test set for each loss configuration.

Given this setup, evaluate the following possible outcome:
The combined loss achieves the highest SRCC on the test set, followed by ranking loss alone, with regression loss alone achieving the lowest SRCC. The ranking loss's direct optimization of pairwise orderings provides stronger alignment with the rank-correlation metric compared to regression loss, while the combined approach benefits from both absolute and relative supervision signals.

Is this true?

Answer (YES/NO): YES